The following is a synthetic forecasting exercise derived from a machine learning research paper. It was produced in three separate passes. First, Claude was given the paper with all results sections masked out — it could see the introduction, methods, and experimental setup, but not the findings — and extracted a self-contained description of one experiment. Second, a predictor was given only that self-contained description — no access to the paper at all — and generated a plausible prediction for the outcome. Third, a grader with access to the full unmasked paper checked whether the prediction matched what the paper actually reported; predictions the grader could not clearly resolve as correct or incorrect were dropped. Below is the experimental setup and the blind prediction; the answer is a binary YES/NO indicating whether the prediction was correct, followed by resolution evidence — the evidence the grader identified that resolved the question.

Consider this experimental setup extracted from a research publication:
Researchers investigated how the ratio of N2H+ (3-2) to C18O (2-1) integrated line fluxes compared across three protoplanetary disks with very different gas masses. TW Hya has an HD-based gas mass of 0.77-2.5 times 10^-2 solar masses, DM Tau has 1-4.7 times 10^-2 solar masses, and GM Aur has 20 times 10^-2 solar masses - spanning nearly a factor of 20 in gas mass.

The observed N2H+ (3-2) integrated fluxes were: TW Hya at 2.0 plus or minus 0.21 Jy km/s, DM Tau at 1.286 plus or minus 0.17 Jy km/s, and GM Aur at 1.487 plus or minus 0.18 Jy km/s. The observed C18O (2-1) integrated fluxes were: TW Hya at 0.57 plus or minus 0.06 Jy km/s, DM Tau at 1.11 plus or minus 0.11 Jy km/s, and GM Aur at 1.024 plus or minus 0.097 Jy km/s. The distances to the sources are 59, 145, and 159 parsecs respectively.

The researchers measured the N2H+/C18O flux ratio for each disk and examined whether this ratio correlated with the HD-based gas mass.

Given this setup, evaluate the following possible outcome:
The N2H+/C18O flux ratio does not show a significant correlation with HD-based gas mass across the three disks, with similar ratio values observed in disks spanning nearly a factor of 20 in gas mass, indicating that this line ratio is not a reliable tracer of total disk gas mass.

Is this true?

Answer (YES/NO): NO